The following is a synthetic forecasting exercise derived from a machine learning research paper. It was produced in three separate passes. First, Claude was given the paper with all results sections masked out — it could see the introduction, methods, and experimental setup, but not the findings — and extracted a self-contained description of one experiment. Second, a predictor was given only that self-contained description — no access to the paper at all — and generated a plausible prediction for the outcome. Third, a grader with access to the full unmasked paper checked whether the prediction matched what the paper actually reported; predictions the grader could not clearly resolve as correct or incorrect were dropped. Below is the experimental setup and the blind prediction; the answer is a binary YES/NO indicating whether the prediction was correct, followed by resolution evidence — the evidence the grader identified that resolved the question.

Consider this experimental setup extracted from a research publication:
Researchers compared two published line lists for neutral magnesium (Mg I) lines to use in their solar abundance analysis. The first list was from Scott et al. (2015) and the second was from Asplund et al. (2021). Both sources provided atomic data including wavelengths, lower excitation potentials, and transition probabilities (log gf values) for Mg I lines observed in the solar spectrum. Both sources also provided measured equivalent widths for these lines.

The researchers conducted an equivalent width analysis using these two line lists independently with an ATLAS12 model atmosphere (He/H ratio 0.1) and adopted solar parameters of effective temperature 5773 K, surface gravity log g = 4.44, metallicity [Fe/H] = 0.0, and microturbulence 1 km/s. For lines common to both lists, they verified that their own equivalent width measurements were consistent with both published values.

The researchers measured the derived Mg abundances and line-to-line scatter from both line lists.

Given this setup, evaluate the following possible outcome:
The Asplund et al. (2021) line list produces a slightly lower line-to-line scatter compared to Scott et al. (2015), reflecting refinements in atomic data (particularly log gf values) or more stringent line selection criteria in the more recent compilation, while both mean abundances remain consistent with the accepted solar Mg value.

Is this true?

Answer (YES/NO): YES